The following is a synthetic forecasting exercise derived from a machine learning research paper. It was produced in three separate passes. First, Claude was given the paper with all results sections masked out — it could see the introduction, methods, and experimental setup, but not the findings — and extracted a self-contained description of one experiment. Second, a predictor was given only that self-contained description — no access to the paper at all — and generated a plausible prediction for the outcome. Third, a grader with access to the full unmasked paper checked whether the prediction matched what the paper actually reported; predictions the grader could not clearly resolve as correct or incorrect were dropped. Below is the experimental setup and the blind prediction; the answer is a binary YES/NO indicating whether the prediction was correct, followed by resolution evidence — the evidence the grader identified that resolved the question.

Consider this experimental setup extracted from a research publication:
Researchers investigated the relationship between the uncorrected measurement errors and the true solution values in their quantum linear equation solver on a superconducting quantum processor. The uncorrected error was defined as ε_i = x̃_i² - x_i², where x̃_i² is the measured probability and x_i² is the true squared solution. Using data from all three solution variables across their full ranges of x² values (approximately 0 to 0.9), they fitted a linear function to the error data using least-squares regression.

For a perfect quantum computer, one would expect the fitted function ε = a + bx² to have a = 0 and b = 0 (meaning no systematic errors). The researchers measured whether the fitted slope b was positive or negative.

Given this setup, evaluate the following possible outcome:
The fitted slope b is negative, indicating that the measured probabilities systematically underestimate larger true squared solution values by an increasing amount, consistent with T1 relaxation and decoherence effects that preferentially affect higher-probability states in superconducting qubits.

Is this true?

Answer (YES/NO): YES